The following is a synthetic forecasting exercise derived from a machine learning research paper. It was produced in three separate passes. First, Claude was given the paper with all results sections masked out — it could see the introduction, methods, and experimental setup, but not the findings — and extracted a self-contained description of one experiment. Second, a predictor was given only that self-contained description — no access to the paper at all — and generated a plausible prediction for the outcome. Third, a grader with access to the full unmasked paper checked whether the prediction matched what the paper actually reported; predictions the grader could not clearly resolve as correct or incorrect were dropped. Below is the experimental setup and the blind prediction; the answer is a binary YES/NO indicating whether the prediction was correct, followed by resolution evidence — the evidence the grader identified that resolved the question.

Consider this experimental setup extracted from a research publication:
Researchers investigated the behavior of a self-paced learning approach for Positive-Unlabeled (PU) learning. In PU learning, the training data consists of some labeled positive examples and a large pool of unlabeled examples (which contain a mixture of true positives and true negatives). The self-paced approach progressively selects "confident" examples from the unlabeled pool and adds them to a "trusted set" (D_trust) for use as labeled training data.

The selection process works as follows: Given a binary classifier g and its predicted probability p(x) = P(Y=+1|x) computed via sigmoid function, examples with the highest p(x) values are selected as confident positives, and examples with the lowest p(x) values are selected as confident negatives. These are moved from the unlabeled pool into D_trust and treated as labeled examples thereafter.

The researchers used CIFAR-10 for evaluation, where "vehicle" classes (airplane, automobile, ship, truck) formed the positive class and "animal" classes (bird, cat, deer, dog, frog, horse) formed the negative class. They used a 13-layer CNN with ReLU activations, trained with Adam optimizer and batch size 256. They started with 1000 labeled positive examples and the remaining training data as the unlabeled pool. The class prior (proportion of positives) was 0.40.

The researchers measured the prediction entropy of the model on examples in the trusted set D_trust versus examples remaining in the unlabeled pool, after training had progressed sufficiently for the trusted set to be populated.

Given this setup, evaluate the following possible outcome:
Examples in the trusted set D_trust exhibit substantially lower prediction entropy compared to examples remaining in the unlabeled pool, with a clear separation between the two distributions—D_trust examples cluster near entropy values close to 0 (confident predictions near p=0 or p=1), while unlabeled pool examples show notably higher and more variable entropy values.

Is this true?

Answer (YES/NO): YES